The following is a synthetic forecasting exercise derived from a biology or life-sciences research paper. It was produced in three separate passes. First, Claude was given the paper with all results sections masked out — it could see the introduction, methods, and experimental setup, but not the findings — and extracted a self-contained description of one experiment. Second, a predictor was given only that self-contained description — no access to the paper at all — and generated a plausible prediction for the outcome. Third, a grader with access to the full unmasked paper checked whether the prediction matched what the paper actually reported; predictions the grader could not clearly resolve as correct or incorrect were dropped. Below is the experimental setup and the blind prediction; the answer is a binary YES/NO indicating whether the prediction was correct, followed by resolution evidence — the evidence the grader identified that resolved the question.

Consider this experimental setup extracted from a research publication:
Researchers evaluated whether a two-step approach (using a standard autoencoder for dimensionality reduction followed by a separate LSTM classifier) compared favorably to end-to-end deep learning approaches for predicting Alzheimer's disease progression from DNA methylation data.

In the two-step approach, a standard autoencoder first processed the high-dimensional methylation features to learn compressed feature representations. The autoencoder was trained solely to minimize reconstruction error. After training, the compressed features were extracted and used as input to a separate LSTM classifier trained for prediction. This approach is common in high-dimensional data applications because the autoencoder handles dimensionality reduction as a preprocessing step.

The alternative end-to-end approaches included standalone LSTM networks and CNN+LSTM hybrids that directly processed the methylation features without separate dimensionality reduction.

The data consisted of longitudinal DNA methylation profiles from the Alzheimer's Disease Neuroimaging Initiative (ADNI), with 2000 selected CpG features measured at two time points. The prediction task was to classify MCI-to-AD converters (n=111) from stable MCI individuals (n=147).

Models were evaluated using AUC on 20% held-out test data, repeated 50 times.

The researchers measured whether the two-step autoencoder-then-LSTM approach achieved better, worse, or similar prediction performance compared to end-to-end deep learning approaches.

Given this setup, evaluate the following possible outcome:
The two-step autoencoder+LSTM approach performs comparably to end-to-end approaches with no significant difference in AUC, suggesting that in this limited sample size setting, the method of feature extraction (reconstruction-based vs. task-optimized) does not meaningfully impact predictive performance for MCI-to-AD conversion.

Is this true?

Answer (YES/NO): NO